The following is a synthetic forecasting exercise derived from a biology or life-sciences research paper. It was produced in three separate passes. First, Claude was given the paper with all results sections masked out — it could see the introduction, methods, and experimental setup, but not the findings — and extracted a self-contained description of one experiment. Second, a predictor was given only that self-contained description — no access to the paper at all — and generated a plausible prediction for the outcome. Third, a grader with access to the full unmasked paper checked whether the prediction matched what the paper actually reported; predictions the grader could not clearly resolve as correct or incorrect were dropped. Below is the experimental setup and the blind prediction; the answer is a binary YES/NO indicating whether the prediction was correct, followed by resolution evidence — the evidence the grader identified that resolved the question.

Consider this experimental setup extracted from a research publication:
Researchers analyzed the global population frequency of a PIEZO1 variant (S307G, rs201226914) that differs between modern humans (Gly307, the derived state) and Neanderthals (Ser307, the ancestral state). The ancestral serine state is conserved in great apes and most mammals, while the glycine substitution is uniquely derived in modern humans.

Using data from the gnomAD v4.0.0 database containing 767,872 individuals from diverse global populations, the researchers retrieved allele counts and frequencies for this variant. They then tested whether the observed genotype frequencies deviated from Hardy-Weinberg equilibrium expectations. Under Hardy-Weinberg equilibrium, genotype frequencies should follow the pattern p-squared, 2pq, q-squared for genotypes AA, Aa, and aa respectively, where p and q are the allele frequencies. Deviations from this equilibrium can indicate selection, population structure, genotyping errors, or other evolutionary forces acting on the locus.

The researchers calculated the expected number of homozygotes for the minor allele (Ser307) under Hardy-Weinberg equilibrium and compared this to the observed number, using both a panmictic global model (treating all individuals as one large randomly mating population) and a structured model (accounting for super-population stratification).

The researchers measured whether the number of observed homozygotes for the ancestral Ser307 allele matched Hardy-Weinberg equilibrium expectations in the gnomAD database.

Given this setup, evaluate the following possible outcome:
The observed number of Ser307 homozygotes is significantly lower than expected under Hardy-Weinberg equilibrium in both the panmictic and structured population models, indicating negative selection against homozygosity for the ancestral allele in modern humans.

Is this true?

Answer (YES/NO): NO